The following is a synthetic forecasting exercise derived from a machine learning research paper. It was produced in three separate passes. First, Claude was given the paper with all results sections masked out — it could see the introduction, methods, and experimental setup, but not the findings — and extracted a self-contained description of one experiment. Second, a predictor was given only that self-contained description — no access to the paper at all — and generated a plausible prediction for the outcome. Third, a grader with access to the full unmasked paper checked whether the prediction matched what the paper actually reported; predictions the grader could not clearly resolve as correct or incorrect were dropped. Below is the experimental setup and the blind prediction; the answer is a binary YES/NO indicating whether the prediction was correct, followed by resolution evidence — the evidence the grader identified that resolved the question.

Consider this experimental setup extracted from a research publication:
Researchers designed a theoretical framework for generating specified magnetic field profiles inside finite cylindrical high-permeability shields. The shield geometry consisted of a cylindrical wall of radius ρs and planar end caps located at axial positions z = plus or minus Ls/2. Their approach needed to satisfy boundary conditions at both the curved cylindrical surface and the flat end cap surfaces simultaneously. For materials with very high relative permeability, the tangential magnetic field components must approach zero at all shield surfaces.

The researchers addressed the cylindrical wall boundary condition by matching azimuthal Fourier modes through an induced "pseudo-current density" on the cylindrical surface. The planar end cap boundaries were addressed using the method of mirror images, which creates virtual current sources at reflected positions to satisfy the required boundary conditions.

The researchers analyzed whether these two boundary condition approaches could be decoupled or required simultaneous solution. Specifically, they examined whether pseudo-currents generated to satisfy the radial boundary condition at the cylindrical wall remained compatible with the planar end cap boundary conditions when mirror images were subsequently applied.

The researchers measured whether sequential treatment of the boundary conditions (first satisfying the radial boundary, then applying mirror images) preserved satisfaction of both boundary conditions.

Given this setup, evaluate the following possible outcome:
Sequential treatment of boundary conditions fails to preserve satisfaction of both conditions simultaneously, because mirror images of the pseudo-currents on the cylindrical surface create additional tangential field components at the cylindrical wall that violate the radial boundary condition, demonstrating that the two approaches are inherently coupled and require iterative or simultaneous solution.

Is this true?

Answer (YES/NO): NO